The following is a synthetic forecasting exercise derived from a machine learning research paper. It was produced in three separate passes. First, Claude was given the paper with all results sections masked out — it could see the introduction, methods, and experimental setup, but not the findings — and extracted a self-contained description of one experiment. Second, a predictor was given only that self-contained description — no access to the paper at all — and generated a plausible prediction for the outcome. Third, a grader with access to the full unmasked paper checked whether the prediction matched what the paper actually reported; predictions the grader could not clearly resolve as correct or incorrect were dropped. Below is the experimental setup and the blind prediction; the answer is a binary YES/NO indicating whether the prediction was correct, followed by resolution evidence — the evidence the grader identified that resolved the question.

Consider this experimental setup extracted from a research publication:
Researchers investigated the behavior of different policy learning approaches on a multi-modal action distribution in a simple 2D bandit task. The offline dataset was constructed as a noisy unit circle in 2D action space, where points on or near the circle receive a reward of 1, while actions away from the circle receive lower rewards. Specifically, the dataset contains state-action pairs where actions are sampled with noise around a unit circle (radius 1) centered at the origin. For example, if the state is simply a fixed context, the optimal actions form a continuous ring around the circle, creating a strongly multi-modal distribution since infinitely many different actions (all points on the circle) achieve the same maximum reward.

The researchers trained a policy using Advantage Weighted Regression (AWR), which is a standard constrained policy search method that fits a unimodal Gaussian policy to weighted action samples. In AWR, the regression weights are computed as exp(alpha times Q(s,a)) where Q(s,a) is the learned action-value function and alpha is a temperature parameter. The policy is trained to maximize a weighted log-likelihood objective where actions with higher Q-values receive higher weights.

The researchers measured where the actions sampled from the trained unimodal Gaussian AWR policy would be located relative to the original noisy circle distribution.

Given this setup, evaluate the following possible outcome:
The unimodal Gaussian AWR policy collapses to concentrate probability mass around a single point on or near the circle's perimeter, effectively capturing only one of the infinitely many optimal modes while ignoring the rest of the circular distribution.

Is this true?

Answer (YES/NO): NO